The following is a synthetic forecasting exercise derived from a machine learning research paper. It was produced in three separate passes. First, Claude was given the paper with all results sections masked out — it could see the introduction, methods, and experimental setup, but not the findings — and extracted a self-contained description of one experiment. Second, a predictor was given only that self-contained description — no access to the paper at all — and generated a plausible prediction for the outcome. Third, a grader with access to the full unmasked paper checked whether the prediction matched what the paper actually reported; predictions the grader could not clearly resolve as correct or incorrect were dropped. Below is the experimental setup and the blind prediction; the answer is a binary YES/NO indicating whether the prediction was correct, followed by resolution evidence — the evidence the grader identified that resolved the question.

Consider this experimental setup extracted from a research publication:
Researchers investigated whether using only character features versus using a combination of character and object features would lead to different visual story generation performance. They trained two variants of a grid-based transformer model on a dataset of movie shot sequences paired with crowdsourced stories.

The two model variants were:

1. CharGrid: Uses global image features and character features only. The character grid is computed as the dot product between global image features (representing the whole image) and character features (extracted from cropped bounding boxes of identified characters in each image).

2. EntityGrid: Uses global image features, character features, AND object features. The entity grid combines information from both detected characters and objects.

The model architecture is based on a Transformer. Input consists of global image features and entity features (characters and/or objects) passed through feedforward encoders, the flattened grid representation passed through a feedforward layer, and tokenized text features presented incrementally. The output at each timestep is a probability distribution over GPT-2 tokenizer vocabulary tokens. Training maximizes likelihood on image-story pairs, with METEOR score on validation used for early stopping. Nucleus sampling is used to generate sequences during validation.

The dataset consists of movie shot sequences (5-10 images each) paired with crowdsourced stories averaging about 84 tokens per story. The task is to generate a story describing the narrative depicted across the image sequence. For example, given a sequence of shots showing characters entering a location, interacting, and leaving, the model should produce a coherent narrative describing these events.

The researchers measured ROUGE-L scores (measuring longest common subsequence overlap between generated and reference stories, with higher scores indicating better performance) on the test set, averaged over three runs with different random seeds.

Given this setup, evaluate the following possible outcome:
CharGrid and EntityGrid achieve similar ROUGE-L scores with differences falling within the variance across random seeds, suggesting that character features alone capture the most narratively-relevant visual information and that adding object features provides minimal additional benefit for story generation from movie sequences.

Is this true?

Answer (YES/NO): YES